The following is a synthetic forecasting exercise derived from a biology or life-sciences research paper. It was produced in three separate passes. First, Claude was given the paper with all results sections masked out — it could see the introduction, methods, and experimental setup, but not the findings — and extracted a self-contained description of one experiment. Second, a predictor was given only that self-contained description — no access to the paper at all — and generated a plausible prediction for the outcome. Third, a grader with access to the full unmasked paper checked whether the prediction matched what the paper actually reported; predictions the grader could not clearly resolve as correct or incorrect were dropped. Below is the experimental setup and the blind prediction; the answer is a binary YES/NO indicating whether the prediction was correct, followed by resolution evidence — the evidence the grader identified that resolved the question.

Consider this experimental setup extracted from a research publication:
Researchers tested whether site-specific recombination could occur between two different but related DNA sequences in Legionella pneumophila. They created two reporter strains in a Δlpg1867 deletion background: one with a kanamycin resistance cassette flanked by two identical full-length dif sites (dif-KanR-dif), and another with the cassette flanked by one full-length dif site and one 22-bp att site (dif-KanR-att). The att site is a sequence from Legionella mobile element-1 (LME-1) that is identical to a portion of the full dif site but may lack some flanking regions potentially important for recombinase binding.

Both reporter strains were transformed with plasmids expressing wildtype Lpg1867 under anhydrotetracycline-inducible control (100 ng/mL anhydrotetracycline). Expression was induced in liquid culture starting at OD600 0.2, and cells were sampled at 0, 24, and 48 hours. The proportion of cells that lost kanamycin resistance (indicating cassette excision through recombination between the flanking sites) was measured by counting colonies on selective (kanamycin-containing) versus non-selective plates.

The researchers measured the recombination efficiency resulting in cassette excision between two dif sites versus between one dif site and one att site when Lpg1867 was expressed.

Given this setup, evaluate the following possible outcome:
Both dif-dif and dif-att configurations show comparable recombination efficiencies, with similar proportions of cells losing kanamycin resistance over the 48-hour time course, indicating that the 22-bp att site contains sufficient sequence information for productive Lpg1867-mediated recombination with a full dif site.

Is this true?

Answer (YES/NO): NO